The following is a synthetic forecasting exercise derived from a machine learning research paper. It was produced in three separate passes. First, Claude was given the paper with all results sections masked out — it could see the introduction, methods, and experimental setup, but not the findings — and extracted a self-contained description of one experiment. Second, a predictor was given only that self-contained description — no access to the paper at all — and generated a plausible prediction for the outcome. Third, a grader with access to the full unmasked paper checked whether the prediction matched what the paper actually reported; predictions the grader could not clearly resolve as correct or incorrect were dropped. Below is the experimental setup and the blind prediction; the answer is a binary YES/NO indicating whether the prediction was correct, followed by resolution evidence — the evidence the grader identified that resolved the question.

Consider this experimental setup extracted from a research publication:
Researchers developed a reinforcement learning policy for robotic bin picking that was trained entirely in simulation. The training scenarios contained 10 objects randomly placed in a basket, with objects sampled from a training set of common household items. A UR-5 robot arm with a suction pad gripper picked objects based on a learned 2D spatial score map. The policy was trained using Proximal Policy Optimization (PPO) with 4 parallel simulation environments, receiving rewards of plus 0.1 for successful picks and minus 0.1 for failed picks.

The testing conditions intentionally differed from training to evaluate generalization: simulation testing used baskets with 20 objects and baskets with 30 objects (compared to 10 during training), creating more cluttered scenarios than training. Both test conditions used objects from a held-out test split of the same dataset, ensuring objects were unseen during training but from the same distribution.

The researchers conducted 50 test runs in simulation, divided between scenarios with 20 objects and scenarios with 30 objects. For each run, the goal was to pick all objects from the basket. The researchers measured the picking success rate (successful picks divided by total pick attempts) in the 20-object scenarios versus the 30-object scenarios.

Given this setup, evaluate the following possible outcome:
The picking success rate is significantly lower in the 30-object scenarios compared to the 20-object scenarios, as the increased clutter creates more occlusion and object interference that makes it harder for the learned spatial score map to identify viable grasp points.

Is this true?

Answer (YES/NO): NO